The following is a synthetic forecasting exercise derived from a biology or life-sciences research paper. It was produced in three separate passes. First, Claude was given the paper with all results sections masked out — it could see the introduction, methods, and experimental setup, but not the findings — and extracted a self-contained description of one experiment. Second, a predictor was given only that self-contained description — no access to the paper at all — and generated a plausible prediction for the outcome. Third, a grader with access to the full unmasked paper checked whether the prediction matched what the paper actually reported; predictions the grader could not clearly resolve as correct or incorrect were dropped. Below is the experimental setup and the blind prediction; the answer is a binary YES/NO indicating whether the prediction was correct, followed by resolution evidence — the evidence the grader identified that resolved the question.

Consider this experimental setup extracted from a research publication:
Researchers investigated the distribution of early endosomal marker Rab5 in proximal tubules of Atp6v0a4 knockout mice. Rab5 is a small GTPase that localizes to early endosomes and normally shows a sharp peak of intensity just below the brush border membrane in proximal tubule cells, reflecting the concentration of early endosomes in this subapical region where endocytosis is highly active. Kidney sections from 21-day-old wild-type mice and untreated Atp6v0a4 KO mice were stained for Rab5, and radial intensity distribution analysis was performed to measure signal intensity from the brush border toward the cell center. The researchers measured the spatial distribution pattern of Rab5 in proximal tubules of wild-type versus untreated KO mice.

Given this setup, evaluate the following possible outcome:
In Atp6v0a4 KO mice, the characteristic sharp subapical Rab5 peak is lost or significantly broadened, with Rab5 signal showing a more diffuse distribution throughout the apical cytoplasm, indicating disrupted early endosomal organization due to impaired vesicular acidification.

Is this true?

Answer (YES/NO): YES